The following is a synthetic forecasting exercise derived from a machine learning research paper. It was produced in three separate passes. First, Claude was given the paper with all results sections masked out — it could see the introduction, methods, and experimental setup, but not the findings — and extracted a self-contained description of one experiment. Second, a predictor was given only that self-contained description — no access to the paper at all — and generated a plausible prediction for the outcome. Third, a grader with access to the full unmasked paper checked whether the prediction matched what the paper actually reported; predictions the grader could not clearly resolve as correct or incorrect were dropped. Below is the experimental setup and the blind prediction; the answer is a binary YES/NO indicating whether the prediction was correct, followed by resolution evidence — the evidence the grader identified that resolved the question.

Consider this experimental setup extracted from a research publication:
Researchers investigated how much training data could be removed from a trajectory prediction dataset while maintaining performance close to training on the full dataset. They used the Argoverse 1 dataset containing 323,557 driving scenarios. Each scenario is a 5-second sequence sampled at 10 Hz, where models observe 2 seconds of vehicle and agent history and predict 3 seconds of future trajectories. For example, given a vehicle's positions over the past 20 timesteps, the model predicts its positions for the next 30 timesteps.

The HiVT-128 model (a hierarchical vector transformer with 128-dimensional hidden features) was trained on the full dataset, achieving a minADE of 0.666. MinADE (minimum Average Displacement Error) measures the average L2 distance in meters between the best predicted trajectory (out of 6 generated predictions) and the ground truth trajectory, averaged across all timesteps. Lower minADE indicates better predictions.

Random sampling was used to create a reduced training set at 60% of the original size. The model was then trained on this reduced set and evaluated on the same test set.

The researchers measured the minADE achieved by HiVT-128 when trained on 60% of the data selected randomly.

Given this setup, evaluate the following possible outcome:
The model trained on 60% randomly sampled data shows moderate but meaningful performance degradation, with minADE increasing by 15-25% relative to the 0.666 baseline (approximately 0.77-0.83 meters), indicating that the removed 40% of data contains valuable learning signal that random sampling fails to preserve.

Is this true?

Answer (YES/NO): NO